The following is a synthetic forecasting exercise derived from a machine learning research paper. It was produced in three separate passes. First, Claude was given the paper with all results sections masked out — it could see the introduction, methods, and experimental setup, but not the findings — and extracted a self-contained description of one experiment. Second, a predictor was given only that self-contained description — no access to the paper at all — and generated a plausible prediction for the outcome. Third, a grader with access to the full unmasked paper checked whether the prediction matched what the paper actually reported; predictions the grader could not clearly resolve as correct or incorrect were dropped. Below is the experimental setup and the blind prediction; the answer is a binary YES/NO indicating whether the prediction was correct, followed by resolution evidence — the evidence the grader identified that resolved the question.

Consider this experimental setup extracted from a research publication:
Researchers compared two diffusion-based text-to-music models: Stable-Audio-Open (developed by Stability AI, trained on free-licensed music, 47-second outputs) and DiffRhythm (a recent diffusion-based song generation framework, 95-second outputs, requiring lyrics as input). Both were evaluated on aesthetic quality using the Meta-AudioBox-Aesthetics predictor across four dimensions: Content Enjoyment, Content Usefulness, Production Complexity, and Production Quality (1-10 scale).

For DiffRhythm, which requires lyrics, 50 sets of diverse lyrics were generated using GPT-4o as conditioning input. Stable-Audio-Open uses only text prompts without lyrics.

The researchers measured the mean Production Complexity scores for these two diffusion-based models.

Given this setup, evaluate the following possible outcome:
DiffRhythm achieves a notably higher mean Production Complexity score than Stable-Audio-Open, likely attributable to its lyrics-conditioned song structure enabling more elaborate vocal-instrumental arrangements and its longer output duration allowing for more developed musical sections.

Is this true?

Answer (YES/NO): YES